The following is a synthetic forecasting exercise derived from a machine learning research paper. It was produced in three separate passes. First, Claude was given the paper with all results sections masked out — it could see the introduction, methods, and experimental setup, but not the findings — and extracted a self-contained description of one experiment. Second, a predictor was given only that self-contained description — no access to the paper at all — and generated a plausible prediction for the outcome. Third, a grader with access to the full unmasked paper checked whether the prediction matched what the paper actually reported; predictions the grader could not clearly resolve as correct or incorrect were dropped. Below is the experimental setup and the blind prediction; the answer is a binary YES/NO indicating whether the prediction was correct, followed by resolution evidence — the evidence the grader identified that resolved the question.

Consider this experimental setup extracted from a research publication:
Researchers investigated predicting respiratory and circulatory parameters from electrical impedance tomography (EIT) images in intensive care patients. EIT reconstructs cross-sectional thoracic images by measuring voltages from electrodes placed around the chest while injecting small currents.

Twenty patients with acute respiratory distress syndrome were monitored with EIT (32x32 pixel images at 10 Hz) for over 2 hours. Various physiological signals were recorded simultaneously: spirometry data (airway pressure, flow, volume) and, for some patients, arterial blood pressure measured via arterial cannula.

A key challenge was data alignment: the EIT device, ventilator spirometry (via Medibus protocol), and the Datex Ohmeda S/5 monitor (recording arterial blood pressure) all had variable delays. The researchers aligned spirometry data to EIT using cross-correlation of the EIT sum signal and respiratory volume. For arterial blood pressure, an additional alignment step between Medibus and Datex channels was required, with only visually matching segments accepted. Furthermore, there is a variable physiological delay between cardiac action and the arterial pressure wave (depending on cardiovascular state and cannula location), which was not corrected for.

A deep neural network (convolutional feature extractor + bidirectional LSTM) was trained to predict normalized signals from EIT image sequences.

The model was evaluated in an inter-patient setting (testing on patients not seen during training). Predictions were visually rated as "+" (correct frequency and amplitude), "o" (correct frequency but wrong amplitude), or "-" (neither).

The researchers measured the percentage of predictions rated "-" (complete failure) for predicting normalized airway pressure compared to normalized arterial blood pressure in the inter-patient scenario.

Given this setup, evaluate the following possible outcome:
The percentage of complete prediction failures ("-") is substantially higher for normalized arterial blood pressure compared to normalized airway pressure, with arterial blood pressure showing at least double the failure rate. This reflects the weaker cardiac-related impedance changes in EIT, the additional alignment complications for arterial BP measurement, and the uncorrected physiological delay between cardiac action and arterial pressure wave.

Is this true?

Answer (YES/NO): YES